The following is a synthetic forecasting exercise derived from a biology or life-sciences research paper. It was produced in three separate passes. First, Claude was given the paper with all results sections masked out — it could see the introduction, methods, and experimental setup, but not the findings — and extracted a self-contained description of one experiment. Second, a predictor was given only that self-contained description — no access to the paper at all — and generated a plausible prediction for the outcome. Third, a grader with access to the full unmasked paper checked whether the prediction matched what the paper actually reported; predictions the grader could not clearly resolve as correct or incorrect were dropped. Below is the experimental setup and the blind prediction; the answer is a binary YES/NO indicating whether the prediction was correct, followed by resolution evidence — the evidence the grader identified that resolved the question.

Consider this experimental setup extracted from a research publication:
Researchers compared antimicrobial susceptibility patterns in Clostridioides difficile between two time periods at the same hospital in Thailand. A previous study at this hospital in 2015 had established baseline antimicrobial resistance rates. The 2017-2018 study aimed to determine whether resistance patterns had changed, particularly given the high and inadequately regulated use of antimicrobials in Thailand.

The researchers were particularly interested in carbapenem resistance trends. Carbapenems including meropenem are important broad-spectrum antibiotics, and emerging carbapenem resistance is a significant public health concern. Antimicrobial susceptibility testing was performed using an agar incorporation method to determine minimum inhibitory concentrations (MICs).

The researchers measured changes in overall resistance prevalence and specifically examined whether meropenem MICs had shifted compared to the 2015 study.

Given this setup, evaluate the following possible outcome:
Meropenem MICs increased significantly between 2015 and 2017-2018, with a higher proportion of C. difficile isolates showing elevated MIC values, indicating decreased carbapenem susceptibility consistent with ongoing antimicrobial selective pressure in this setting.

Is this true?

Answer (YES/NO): NO